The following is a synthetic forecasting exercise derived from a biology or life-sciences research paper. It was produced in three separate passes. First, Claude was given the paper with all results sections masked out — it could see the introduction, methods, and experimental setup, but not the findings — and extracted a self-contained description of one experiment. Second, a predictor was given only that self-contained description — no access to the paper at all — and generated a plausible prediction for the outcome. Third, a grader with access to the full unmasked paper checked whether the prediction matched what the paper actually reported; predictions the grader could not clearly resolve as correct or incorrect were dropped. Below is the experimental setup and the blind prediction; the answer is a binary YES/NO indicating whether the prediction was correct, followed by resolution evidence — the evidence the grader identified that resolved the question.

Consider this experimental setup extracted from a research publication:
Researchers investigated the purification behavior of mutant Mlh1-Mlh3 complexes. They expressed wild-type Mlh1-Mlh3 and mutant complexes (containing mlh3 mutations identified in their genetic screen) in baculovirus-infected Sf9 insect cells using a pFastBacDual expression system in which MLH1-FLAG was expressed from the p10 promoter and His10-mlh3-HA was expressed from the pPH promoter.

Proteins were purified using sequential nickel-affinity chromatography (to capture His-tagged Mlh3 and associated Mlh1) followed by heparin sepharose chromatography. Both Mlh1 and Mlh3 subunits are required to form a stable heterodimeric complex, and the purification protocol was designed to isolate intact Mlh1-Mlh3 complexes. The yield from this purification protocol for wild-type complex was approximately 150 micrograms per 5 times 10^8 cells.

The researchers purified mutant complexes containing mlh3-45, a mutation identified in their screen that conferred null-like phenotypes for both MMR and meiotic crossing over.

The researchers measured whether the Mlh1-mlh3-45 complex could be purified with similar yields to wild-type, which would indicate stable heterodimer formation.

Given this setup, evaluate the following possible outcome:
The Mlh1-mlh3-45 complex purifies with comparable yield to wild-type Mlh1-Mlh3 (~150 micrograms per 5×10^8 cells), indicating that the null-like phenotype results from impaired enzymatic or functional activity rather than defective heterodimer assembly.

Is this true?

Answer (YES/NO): YES